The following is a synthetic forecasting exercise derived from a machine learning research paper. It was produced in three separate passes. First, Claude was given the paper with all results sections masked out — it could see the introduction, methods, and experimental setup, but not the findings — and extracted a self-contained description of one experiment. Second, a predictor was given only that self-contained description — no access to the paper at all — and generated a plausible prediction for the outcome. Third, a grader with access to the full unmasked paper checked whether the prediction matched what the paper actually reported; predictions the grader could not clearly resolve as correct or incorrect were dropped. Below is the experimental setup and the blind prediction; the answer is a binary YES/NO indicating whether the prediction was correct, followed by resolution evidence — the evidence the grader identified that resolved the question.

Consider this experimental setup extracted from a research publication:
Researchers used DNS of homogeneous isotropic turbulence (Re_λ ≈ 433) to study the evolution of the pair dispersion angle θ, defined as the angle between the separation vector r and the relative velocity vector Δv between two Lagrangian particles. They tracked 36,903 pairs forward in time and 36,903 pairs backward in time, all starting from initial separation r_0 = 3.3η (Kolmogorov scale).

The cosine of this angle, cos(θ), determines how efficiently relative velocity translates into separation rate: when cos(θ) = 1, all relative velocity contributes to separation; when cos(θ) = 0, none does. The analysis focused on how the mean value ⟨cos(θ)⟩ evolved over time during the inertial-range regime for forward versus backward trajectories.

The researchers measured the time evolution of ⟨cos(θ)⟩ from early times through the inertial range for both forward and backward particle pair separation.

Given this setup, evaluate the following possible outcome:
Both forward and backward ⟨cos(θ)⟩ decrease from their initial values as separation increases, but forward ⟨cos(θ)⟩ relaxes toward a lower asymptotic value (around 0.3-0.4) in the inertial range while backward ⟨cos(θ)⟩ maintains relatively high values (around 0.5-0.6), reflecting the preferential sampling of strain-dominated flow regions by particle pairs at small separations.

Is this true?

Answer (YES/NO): NO